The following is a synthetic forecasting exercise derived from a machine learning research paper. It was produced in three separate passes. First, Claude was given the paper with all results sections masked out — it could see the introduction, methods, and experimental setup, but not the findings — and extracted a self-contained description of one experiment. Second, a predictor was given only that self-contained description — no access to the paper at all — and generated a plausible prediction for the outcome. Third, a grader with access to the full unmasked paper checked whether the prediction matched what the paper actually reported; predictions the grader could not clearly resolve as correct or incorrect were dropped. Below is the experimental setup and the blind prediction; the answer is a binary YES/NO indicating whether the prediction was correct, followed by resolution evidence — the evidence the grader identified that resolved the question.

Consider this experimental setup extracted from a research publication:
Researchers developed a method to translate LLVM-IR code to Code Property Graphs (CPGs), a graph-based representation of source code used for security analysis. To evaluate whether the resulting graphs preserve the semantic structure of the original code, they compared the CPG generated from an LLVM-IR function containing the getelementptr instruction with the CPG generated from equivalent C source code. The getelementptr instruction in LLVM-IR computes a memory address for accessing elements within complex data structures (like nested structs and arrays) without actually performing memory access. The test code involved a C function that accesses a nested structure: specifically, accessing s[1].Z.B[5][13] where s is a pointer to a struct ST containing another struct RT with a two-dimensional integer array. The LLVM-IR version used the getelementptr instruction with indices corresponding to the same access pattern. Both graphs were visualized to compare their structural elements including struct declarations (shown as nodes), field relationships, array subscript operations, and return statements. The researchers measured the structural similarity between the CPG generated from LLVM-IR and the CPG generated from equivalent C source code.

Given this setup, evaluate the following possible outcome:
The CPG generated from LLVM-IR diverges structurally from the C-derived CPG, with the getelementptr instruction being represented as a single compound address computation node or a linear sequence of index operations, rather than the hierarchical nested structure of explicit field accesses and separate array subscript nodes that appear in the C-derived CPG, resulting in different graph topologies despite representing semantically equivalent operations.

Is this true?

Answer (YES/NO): NO